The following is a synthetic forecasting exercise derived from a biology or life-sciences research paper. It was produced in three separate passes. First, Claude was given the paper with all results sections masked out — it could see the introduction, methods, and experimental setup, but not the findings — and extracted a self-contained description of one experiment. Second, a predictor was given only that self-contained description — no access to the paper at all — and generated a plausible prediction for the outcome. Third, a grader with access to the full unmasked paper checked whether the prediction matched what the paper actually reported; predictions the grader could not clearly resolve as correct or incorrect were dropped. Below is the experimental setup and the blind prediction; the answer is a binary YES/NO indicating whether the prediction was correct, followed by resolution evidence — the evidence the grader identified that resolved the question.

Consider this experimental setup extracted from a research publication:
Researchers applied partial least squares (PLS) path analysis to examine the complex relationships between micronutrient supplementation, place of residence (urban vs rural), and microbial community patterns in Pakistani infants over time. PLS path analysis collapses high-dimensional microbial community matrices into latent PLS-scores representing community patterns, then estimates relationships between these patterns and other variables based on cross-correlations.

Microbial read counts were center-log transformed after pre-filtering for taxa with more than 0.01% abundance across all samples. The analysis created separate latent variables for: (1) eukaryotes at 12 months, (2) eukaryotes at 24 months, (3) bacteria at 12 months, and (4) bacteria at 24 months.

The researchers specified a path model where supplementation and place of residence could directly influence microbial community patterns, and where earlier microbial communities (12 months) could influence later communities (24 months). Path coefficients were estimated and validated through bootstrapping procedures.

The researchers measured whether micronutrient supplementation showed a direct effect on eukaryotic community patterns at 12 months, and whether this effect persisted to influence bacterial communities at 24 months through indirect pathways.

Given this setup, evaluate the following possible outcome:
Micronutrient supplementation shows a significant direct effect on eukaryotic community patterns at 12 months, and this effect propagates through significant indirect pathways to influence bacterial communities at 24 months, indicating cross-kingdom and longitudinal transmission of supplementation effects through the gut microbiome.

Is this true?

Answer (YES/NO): NO